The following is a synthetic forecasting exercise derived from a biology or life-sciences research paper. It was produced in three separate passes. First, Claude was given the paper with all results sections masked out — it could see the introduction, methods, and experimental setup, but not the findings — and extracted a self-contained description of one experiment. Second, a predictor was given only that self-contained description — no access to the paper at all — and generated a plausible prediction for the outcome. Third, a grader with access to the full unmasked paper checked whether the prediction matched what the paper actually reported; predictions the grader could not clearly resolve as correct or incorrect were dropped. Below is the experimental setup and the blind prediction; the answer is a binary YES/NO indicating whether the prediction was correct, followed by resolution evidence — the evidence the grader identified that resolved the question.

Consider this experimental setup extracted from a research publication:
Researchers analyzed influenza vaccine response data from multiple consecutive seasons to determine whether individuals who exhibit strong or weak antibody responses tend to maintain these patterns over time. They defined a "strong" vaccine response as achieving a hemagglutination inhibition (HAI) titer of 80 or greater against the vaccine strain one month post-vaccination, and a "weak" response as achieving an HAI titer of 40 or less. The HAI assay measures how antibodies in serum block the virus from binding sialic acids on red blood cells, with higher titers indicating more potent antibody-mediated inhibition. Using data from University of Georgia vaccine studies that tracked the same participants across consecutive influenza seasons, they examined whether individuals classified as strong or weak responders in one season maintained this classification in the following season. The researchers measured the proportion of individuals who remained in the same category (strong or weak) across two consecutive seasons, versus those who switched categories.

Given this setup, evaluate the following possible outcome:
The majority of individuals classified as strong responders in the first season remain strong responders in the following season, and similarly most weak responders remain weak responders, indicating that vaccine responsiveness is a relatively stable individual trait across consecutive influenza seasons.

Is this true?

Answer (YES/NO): YES